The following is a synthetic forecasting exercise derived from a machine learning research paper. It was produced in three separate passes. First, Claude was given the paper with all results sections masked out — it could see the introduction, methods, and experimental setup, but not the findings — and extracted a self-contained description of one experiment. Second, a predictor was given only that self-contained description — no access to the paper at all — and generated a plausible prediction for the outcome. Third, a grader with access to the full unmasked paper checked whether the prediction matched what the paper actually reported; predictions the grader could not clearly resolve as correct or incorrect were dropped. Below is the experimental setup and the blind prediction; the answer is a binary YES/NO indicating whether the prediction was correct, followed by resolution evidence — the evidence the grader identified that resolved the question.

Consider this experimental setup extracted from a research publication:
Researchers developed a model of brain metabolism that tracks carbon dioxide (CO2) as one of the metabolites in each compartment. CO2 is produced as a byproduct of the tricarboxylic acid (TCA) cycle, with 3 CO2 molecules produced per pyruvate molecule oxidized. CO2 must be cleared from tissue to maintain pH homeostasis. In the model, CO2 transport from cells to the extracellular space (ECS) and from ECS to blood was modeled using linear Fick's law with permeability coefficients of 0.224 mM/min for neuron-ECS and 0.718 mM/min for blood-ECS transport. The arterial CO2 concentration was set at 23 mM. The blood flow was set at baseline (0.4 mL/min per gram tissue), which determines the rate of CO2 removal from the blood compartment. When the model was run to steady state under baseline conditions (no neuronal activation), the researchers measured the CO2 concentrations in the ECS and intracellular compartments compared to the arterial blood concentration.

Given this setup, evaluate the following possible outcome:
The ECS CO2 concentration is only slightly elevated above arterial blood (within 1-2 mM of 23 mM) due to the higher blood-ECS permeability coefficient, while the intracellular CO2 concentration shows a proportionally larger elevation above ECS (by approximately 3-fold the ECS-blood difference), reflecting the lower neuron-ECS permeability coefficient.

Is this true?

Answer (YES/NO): NO